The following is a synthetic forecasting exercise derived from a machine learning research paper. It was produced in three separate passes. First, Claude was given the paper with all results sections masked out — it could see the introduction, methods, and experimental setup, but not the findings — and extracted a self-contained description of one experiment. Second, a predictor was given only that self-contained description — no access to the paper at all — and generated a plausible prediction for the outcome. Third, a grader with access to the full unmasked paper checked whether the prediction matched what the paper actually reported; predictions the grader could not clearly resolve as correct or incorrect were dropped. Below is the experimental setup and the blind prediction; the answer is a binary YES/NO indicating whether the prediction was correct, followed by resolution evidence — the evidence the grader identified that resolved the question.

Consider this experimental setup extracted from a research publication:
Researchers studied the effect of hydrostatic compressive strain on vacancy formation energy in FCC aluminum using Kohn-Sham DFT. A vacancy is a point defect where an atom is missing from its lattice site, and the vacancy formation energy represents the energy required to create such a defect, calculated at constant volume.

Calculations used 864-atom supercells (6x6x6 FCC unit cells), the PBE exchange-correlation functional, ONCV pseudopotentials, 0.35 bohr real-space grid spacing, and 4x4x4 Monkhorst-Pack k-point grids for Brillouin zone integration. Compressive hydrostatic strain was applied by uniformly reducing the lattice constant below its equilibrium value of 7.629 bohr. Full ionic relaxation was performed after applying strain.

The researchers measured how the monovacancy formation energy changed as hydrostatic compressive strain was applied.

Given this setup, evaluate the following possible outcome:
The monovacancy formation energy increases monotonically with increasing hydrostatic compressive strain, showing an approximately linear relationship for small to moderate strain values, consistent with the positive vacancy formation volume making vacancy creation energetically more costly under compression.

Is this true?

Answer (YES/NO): NO